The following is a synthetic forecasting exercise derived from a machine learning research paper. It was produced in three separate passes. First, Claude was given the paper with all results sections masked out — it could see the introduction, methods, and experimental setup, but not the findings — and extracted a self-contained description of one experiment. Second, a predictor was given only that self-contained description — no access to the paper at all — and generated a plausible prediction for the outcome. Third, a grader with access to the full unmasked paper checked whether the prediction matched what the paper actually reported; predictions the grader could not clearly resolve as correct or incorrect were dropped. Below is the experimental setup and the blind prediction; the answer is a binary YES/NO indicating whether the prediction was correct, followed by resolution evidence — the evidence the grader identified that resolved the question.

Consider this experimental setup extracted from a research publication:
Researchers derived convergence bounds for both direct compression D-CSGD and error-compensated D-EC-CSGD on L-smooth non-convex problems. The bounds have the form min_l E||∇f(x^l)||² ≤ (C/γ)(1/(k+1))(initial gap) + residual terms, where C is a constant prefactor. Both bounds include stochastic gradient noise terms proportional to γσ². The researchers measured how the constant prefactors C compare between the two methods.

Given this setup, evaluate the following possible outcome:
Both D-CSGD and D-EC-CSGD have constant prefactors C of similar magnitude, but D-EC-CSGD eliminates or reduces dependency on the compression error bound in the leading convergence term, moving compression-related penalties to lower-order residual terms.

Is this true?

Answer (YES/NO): NO